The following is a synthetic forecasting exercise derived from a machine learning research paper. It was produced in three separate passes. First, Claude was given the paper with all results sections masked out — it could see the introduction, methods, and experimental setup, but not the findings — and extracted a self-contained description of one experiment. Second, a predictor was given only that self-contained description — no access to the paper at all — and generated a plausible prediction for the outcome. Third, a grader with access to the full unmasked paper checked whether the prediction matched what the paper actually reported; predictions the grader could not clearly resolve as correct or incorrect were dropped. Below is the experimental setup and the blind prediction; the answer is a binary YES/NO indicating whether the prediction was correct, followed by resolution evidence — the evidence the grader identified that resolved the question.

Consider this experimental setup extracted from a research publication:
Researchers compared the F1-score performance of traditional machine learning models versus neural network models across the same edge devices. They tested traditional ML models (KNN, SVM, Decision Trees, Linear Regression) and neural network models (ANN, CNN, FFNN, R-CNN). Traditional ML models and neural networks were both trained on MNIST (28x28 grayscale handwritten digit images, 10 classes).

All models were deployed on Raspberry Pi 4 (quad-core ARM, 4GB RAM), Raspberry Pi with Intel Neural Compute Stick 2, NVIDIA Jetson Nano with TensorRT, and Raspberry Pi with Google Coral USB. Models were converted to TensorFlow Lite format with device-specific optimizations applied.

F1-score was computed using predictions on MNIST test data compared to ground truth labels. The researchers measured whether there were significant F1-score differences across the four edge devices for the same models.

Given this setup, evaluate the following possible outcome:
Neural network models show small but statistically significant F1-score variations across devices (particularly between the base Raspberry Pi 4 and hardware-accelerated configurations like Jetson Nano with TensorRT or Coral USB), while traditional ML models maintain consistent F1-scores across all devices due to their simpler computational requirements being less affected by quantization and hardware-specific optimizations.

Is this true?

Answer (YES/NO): NO